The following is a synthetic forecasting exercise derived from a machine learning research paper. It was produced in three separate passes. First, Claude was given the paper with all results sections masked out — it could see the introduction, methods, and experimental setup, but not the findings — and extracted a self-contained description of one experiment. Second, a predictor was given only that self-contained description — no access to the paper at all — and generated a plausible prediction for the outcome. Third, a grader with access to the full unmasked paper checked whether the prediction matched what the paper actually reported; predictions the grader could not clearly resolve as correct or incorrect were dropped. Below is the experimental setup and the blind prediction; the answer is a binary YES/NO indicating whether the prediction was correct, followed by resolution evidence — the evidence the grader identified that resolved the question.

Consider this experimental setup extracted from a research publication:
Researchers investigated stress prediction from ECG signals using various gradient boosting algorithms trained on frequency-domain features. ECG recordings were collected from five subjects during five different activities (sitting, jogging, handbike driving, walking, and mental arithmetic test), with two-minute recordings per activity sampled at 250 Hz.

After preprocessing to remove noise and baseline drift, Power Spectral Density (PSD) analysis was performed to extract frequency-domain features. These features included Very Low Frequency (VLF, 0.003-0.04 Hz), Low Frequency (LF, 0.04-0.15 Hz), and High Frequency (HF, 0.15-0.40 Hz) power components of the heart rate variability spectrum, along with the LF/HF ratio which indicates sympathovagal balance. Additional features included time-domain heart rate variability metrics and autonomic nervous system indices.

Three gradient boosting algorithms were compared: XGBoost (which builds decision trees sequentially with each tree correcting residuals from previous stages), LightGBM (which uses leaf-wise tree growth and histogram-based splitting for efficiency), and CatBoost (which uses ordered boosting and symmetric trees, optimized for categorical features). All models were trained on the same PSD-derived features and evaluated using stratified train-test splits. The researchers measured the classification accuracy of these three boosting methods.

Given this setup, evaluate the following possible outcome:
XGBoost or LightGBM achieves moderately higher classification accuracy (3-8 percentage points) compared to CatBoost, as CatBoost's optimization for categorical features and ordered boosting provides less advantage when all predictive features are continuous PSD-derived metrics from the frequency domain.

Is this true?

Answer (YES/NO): NO